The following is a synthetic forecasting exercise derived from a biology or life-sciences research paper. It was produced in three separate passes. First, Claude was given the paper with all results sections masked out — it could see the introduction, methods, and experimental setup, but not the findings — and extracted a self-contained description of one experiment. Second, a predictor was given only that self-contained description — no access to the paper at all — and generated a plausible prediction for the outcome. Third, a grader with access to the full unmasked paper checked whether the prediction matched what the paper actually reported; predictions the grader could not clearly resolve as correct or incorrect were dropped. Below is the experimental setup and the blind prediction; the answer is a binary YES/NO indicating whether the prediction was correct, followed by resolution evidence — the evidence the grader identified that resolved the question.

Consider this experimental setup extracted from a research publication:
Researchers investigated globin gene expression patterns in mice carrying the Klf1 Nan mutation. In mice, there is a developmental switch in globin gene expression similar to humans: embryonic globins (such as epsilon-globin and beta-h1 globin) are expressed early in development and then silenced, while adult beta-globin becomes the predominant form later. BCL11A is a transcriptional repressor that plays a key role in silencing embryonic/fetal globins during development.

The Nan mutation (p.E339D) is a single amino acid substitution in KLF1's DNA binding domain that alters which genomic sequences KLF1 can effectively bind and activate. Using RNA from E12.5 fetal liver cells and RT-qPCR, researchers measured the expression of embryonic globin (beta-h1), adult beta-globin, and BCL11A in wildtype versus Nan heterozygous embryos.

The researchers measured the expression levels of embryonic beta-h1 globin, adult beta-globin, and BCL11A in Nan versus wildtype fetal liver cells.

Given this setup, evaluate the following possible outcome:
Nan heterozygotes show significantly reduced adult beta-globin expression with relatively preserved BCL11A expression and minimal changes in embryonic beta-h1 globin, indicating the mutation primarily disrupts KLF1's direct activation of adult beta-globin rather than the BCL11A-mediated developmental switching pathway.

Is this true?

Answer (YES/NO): NO